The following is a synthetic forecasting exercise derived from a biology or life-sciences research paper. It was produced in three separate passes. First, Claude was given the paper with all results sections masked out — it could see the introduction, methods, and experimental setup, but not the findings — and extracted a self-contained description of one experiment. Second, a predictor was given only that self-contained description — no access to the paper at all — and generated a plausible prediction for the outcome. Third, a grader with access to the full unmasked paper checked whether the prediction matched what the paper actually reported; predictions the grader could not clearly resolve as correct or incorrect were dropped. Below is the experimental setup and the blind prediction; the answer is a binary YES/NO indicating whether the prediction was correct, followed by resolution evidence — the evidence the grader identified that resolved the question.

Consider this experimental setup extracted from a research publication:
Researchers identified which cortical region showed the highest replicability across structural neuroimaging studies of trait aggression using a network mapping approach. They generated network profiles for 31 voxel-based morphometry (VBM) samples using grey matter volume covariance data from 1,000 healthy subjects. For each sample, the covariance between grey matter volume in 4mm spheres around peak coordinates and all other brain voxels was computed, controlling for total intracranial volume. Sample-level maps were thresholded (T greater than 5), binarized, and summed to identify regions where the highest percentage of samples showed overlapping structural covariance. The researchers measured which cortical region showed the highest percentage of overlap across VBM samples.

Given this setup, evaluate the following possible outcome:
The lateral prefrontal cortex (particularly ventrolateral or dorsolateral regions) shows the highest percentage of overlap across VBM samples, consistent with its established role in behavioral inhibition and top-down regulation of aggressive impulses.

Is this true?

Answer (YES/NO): NO